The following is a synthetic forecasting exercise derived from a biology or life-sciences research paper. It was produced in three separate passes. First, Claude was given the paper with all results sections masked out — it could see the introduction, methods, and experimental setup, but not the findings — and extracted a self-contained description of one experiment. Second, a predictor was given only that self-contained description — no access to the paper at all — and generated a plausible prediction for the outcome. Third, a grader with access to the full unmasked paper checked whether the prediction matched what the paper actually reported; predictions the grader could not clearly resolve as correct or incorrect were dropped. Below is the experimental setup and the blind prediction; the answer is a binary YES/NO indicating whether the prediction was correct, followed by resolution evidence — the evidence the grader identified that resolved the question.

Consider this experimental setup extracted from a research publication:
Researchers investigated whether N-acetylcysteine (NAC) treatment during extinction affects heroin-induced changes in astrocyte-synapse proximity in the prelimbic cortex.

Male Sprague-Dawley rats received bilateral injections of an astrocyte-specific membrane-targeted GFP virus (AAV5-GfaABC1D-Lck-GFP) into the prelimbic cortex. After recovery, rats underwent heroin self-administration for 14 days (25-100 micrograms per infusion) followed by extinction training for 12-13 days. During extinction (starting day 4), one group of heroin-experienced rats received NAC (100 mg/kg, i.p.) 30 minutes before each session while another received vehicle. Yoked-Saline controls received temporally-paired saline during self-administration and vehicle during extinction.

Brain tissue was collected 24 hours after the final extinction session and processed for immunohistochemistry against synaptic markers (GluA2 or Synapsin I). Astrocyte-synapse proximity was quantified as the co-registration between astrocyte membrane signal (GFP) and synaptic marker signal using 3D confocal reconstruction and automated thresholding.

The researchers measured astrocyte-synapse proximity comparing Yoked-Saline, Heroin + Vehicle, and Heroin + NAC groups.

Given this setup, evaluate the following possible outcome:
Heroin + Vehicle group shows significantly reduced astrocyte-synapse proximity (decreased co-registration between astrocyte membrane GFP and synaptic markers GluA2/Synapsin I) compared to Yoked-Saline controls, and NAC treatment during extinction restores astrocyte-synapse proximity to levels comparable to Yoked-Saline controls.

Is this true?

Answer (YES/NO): NO